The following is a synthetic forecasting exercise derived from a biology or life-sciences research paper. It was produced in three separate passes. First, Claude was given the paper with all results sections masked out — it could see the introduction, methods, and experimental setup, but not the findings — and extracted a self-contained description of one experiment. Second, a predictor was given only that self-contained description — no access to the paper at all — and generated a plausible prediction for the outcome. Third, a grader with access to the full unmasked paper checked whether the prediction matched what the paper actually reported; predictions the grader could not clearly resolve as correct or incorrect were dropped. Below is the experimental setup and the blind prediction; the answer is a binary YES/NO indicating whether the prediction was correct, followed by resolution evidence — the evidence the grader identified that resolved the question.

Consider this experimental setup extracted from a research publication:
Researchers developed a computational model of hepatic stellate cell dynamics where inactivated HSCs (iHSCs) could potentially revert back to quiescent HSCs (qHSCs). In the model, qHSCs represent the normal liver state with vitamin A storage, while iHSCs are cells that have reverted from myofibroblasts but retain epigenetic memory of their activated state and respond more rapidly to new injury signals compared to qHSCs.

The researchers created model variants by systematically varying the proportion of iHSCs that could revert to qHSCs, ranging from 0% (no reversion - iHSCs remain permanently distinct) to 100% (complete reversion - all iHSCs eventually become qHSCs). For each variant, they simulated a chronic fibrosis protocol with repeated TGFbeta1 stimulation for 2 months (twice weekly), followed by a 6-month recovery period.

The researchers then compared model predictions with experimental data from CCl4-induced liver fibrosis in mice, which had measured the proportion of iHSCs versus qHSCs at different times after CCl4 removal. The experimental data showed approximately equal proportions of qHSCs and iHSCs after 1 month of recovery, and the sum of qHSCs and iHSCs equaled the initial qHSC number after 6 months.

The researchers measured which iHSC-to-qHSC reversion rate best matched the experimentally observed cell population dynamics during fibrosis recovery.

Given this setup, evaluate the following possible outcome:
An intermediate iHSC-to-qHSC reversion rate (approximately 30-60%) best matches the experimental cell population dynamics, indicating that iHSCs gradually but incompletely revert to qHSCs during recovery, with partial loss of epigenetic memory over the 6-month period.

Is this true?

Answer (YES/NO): NO